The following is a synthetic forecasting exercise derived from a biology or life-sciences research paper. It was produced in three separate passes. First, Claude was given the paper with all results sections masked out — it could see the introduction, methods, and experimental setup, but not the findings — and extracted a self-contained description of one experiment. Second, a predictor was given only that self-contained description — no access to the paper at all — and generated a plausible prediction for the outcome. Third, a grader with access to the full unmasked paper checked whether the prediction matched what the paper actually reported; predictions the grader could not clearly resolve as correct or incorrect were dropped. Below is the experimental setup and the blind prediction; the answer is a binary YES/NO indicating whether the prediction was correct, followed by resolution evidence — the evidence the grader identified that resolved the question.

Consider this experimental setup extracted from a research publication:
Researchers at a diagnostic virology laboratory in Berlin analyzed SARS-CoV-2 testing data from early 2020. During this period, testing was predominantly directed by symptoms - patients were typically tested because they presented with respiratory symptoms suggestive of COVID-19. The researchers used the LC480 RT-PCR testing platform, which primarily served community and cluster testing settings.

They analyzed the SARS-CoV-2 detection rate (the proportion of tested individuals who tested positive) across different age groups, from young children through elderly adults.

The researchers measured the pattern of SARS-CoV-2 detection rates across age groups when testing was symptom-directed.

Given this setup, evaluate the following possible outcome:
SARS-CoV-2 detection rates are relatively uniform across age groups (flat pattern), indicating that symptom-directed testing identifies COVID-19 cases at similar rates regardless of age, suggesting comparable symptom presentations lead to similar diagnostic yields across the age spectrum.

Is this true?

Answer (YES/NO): NO